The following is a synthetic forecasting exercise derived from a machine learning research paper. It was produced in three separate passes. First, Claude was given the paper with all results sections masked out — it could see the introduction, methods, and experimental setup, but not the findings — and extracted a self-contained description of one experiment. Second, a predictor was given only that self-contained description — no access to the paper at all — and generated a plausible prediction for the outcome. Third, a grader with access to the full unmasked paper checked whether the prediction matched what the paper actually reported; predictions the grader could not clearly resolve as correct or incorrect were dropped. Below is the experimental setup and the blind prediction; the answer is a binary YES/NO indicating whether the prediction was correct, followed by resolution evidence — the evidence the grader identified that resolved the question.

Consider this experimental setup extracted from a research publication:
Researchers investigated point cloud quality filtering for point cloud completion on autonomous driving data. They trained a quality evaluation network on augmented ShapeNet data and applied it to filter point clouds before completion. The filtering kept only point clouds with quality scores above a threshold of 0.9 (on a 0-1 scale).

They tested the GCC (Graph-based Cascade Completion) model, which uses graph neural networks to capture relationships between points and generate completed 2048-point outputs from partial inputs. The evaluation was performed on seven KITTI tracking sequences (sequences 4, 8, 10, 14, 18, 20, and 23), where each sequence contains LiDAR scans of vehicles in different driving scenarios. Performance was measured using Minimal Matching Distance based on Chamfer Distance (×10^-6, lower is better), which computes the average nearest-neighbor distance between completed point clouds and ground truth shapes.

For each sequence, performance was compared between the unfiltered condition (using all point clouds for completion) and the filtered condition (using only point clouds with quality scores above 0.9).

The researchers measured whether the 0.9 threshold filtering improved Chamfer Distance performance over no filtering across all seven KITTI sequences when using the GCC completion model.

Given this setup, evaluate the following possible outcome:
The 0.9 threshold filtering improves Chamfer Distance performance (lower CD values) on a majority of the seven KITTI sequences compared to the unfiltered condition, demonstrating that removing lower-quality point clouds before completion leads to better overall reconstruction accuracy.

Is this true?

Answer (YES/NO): YES